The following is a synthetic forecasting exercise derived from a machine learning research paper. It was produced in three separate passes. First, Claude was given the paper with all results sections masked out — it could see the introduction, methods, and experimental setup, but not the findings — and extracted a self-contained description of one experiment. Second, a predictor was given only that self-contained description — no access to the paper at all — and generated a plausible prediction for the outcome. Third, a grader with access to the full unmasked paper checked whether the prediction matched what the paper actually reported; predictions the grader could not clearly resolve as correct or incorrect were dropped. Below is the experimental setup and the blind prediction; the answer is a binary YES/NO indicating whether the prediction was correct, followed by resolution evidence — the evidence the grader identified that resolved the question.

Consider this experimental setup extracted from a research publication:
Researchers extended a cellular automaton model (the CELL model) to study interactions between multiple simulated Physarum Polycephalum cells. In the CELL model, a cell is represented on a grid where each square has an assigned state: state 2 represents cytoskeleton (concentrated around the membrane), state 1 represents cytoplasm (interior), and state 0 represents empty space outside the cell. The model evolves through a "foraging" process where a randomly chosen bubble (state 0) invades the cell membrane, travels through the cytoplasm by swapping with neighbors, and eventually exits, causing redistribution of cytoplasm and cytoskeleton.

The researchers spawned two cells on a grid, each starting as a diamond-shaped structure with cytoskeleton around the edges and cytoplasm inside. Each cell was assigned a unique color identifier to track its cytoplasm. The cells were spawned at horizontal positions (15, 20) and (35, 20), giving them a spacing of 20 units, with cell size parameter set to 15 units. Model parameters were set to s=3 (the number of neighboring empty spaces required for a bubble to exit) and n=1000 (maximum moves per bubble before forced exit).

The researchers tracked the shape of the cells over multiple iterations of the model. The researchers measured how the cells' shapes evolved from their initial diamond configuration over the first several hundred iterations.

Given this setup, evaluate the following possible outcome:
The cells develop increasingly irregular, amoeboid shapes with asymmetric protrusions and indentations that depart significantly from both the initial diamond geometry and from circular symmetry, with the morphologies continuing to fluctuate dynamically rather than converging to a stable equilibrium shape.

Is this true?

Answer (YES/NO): NO